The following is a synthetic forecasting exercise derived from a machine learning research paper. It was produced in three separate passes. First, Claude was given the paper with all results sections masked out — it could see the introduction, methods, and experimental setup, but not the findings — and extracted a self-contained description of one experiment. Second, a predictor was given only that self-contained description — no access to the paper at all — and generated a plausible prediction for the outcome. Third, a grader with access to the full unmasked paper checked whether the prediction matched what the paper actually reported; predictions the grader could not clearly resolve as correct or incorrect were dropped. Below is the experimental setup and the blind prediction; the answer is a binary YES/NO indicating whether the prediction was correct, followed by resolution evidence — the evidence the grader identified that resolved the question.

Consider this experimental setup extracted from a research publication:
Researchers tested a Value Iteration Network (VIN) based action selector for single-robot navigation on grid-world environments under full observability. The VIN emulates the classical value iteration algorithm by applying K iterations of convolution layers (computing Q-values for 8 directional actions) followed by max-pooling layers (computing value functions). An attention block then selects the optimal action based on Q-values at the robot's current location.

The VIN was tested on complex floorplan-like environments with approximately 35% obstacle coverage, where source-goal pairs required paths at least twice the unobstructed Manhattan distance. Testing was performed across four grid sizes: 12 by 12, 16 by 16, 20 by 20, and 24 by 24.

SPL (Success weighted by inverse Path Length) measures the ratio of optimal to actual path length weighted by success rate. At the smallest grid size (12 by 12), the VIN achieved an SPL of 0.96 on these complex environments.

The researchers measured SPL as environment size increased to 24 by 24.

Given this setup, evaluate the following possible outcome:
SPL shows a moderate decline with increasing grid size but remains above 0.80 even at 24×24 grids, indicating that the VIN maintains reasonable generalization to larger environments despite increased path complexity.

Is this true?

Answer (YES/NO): NO